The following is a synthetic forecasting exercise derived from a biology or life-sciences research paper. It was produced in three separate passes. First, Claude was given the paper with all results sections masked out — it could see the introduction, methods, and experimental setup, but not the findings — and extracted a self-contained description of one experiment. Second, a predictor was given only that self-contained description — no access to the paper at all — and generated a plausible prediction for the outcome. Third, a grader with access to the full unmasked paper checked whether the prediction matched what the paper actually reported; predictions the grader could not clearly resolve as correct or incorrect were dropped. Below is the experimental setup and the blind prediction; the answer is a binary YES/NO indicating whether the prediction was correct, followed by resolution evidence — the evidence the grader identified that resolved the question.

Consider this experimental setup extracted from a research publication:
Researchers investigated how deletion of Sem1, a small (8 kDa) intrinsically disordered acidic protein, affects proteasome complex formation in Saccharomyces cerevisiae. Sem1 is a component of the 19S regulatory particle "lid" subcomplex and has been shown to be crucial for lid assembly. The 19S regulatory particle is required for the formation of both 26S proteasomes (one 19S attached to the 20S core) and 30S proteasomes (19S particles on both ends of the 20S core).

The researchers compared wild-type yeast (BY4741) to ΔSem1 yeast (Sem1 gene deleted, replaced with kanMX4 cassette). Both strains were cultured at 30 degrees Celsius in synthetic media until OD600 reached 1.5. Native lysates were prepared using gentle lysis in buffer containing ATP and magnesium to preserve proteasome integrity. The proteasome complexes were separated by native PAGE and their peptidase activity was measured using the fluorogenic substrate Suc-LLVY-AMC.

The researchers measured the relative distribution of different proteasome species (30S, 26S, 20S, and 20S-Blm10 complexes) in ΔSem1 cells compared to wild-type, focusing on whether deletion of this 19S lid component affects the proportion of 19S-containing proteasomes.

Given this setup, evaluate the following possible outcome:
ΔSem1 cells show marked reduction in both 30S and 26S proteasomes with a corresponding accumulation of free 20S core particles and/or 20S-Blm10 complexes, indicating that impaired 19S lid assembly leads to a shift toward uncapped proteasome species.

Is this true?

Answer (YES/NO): YES